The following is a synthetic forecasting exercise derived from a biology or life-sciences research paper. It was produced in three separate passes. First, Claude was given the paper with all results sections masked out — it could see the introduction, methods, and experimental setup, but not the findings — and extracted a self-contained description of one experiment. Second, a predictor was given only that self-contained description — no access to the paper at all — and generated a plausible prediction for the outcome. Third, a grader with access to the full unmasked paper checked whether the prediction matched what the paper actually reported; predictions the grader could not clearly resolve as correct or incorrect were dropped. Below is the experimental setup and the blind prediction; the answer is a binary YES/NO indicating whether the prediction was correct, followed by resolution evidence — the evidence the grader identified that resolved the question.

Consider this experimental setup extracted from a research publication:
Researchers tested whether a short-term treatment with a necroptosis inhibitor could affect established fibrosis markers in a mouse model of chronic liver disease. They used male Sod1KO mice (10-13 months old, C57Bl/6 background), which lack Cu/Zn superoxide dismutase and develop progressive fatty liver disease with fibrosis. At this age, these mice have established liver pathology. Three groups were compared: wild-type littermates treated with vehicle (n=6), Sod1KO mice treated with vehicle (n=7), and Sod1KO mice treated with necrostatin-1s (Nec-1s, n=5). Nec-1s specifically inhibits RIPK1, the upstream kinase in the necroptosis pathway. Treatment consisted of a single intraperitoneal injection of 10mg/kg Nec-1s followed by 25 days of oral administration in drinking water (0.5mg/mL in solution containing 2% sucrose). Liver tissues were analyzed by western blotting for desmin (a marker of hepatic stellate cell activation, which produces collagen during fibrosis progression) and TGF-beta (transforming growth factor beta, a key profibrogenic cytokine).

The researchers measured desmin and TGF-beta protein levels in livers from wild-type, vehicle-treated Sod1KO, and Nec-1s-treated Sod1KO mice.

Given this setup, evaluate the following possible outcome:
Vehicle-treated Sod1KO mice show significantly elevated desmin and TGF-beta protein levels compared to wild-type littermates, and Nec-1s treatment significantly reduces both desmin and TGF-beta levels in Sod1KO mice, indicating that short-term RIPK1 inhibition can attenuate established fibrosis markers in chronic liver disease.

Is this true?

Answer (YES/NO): NO